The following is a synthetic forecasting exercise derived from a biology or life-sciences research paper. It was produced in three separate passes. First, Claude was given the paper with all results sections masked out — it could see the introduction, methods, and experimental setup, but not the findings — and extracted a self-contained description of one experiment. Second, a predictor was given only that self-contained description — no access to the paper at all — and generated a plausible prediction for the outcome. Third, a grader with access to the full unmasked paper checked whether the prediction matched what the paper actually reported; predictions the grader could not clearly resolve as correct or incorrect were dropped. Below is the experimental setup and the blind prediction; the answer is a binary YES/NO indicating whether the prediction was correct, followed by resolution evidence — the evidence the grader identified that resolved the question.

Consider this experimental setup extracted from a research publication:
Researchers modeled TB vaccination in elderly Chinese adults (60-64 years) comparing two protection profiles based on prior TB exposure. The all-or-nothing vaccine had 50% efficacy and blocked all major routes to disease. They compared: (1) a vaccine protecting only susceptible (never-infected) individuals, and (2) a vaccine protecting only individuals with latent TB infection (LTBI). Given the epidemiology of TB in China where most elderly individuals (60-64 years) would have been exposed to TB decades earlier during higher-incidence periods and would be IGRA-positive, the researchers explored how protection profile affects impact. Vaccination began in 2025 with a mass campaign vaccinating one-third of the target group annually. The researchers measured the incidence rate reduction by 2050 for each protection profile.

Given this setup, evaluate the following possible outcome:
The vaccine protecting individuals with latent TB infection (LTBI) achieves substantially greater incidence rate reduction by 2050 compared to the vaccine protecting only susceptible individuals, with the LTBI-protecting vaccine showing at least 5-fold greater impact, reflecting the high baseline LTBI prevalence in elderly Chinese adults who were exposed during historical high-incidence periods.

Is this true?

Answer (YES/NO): NO